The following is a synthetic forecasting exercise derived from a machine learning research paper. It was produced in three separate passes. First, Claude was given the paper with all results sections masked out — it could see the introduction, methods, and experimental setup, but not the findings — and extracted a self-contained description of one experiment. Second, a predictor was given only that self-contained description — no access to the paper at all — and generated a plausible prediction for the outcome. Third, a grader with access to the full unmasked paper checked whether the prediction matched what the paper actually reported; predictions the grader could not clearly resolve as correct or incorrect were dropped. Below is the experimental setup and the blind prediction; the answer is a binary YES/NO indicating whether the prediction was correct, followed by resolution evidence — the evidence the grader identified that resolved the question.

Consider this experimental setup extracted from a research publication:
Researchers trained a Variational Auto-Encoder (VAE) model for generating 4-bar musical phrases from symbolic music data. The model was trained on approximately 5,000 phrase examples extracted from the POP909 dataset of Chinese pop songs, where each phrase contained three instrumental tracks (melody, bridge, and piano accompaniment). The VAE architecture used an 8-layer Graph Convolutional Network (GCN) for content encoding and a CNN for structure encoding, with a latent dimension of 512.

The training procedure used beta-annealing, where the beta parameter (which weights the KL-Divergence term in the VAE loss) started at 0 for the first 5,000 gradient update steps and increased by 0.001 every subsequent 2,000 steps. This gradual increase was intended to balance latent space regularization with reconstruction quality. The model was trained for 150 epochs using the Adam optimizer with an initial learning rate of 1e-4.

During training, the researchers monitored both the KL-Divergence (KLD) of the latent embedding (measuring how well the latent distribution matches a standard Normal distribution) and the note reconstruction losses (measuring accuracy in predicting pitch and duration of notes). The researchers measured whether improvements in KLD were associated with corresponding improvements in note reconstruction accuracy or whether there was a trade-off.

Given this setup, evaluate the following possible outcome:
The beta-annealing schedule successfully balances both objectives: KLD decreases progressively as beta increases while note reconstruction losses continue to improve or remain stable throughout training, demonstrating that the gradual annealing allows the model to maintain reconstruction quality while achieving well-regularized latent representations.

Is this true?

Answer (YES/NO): NO